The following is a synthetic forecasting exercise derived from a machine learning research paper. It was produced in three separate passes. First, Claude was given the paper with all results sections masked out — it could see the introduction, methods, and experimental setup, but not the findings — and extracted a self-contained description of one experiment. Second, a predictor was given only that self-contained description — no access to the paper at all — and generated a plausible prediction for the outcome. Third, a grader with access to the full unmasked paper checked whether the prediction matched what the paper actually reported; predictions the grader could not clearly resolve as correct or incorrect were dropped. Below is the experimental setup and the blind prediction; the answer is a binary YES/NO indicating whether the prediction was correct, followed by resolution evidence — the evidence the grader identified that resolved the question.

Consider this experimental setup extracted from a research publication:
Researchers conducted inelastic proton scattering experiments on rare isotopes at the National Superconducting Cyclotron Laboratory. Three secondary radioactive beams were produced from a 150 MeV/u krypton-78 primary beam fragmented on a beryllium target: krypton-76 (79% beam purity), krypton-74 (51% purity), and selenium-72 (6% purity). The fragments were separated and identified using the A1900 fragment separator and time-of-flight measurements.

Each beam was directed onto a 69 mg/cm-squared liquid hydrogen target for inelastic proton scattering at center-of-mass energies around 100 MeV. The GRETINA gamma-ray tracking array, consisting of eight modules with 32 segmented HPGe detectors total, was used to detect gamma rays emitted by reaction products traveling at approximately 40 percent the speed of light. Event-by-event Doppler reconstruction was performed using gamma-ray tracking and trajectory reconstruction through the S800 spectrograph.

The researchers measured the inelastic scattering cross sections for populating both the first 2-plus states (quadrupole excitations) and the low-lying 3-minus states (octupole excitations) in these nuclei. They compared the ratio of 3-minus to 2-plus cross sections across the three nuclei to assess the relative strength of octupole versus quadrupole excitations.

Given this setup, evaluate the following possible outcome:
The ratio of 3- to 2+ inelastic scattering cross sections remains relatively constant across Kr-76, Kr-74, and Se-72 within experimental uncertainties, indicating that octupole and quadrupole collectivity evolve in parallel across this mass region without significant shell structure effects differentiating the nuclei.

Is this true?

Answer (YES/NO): NO